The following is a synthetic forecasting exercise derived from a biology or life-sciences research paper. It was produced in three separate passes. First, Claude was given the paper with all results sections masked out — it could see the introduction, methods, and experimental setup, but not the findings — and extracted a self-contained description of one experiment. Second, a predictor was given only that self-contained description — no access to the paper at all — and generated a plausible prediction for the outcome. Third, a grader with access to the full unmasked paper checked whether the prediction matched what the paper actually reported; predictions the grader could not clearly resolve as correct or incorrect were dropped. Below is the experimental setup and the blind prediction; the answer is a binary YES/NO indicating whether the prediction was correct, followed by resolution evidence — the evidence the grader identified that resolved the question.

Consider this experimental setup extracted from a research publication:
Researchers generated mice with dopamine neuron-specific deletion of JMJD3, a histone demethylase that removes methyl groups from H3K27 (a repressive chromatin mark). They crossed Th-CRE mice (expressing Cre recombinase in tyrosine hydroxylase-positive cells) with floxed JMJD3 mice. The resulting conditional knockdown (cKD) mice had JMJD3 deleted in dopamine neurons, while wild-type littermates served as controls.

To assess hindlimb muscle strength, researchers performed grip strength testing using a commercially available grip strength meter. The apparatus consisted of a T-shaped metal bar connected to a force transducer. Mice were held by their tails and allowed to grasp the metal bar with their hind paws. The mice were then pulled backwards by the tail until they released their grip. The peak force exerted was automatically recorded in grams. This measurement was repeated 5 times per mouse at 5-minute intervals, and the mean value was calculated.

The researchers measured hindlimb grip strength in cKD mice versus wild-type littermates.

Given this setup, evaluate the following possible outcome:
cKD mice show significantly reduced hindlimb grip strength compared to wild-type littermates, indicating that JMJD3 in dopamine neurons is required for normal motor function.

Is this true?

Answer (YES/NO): NO